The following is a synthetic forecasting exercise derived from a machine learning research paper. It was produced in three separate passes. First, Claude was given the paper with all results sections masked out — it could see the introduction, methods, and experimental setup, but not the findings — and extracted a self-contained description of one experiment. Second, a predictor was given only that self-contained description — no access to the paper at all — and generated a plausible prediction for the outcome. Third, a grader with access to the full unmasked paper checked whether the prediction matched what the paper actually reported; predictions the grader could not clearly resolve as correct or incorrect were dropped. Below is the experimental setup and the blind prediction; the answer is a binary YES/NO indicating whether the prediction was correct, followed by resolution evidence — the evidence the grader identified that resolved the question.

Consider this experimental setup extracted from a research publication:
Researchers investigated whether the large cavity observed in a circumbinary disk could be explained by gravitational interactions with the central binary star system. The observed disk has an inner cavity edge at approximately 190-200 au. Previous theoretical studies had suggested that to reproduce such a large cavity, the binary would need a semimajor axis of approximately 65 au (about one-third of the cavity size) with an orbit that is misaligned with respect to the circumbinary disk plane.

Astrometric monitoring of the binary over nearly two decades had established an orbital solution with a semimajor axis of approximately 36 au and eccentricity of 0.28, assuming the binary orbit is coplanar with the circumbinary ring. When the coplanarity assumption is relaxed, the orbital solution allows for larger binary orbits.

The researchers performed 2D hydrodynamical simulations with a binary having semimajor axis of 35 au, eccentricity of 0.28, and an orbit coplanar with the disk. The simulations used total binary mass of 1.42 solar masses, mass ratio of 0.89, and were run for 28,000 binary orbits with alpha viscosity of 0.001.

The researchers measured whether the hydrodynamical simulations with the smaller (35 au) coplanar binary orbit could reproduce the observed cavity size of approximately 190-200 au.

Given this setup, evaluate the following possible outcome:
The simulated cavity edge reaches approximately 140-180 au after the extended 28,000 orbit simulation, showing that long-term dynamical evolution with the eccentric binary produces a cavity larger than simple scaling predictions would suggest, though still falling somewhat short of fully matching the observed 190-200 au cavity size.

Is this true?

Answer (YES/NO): YES